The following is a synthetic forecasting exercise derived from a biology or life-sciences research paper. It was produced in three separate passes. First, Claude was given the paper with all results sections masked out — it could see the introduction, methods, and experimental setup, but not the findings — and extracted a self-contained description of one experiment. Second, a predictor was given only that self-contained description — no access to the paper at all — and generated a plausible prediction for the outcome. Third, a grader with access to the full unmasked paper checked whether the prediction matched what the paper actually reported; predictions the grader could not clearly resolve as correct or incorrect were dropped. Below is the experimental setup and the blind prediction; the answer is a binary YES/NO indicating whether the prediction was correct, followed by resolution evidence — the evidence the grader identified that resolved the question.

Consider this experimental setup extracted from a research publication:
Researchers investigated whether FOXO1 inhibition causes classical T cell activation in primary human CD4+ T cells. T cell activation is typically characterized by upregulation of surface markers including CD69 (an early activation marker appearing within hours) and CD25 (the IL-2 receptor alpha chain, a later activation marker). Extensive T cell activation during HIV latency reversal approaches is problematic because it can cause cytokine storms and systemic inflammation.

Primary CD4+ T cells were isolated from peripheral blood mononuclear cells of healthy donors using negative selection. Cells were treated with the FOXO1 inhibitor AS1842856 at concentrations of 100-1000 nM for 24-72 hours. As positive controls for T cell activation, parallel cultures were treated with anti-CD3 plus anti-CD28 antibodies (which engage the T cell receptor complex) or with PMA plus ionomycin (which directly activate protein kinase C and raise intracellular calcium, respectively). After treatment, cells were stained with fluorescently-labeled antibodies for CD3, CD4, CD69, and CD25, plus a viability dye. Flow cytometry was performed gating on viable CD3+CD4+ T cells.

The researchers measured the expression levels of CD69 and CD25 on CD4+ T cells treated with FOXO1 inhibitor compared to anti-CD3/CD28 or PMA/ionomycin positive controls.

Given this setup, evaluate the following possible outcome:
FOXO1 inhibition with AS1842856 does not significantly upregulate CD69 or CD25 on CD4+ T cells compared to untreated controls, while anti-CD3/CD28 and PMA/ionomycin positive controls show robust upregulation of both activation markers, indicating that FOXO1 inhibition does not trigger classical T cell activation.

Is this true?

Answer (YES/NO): YES